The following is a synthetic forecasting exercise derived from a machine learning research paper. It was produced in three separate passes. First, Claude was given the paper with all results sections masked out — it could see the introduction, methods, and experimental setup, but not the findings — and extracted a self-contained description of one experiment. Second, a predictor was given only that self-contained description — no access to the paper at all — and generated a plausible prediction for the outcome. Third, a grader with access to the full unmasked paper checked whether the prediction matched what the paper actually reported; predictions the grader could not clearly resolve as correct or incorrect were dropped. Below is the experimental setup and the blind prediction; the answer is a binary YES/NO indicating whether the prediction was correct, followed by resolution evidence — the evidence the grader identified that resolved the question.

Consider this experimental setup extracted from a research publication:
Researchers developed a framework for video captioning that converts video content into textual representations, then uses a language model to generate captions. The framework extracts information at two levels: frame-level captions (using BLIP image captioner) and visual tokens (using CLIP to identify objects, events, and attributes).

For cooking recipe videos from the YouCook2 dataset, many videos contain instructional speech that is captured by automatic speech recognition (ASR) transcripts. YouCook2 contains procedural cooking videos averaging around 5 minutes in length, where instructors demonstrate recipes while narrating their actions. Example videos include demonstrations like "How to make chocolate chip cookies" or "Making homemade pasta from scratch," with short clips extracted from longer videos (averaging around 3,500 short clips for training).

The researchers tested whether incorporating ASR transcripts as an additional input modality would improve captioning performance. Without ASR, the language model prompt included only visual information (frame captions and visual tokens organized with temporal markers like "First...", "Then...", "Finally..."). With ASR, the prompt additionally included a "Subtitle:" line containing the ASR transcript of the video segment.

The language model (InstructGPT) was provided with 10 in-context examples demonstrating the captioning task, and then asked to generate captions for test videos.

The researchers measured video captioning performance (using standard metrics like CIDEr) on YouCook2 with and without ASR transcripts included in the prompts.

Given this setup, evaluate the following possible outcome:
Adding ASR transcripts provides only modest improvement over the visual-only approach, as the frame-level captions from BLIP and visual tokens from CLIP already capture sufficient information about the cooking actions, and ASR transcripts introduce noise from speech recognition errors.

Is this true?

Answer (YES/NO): NO